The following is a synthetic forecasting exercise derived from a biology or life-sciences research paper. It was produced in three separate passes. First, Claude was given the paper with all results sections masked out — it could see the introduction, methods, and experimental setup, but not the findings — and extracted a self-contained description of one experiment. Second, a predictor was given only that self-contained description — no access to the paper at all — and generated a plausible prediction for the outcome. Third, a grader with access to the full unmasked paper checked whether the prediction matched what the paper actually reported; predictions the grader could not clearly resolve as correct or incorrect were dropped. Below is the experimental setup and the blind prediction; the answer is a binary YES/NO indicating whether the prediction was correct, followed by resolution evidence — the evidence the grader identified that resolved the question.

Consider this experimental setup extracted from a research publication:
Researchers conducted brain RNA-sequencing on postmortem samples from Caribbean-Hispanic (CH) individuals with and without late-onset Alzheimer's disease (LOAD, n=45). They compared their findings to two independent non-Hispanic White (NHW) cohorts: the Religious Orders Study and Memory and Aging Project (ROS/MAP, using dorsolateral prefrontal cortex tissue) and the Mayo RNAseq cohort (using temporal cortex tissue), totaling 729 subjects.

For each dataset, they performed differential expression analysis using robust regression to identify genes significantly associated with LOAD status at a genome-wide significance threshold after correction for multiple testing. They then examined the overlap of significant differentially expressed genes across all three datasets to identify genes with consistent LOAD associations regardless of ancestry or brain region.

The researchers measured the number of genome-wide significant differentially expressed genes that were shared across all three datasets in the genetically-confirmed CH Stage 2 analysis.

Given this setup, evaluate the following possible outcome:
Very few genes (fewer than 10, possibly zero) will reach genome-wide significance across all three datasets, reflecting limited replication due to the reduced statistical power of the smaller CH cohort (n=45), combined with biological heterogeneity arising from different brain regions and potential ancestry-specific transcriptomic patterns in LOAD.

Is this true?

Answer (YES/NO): NO